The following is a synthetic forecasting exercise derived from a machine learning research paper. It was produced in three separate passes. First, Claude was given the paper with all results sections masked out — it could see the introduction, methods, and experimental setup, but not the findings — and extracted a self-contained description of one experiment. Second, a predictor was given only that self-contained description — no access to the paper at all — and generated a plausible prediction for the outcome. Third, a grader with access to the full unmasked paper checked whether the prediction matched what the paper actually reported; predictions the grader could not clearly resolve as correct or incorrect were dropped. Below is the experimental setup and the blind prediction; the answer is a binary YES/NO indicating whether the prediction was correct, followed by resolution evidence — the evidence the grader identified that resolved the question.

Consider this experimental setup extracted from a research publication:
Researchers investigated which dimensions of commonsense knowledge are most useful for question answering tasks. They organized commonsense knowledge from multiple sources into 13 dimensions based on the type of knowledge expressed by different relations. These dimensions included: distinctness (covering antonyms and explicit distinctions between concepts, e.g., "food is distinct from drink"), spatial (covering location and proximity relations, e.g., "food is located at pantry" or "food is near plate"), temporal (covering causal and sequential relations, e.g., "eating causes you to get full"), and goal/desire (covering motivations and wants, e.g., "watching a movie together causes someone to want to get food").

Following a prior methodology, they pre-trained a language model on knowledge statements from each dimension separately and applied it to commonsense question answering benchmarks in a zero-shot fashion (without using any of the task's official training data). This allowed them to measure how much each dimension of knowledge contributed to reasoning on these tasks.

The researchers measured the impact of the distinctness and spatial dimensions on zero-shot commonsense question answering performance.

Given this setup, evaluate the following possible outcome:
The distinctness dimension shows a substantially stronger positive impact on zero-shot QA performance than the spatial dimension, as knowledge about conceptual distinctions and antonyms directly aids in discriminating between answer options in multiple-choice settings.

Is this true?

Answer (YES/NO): NO